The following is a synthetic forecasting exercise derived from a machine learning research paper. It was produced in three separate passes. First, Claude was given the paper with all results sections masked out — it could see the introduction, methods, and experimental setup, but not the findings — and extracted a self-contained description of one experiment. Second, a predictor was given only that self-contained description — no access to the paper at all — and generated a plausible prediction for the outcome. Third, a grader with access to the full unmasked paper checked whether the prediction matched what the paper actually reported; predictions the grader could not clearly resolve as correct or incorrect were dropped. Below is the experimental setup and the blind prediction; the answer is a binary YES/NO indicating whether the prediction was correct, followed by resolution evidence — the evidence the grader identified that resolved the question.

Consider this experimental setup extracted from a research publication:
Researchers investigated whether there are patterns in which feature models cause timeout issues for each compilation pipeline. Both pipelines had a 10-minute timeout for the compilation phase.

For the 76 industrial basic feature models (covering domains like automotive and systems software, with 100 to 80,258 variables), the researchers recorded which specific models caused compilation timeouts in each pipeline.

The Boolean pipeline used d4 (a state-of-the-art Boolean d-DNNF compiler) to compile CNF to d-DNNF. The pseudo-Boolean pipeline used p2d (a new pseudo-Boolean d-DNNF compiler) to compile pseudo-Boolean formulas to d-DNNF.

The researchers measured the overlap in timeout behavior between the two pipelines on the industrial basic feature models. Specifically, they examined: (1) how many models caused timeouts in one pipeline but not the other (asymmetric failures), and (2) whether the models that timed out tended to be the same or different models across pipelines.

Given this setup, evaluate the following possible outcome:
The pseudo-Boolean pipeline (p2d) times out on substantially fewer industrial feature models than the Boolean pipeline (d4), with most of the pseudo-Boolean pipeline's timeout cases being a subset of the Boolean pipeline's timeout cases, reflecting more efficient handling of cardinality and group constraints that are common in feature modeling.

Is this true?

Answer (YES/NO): NO